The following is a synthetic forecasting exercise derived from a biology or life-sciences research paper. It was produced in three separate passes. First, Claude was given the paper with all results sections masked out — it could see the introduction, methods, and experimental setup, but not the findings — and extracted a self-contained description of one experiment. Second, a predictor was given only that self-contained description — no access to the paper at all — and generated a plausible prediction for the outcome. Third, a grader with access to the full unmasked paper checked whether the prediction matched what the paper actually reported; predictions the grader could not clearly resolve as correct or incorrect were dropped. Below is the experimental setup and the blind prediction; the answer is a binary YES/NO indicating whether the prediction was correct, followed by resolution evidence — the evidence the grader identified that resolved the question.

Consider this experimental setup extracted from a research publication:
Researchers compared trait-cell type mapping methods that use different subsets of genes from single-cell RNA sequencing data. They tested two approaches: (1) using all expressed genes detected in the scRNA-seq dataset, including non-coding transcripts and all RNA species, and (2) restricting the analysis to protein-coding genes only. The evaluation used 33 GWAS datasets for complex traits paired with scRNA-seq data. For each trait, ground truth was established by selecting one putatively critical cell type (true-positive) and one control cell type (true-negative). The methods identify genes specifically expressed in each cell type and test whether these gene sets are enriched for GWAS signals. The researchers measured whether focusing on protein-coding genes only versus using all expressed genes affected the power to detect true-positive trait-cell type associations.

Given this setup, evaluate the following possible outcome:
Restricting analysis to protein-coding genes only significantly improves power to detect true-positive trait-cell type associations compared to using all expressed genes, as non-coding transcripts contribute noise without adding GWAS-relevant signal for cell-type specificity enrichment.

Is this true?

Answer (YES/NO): NO